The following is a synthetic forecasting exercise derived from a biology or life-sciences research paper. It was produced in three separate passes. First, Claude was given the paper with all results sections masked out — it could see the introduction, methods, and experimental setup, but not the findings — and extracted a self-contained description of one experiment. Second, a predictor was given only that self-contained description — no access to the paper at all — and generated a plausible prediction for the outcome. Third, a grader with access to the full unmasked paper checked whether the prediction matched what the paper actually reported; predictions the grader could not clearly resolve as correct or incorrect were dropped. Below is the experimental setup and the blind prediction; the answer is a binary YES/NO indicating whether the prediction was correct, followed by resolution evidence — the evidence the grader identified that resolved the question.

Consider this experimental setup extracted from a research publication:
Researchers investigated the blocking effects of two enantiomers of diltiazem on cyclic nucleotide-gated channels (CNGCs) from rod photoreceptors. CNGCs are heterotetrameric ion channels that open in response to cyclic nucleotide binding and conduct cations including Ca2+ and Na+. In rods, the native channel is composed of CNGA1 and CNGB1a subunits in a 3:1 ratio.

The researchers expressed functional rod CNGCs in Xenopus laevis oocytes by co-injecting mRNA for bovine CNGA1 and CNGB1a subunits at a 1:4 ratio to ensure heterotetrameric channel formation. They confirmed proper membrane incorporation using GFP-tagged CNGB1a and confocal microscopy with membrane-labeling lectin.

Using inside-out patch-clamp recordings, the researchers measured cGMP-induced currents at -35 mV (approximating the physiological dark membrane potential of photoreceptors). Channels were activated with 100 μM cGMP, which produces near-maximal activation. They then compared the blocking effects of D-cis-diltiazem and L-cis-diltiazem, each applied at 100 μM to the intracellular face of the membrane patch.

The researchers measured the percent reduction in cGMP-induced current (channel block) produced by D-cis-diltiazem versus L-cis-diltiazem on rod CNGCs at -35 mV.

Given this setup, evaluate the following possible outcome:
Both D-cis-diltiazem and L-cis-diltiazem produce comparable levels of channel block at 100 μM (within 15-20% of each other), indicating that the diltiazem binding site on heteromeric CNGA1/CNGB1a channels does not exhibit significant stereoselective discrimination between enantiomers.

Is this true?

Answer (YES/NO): NO